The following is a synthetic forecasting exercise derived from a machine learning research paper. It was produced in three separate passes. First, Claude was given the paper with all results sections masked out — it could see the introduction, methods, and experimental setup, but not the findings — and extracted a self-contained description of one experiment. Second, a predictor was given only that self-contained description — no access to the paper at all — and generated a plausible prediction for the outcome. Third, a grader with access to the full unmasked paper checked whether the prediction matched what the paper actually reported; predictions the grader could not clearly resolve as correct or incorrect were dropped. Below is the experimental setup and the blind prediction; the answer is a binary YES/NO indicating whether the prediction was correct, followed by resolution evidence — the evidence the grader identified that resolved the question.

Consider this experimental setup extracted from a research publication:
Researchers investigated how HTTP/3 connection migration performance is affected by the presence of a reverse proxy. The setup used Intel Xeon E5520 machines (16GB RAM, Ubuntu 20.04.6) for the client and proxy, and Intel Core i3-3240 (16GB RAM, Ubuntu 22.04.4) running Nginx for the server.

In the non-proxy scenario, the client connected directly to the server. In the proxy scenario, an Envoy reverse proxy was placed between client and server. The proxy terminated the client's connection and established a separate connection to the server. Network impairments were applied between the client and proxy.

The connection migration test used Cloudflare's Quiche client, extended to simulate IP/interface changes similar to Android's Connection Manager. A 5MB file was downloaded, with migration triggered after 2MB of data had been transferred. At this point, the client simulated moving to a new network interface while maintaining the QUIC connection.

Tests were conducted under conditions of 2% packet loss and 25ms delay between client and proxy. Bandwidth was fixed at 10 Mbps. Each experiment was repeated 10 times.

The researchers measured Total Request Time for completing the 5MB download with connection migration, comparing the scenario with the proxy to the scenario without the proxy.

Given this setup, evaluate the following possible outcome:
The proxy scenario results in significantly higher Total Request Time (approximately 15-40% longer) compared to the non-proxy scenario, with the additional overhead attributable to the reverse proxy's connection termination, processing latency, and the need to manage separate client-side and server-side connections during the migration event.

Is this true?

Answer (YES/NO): NO